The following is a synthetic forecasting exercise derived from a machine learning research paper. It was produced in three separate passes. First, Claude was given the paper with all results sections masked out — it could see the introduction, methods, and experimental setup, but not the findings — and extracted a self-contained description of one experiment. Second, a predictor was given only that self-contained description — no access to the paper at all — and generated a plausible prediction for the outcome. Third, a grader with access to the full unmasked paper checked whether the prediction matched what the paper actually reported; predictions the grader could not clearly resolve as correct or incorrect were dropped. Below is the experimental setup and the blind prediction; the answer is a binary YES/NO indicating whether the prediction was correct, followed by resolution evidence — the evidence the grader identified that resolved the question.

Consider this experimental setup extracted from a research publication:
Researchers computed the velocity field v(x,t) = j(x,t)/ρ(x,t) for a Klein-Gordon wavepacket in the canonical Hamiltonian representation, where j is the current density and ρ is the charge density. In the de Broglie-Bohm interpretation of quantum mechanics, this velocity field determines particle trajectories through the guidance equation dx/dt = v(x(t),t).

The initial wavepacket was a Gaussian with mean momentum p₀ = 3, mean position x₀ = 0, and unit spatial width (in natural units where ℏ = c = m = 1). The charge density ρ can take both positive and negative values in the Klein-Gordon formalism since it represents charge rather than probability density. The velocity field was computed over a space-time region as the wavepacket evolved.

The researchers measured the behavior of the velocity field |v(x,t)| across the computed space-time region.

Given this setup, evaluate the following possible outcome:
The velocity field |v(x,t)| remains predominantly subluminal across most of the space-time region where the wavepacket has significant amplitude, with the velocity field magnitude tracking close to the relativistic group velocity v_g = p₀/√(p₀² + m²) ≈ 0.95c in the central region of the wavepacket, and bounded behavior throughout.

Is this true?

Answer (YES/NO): NO